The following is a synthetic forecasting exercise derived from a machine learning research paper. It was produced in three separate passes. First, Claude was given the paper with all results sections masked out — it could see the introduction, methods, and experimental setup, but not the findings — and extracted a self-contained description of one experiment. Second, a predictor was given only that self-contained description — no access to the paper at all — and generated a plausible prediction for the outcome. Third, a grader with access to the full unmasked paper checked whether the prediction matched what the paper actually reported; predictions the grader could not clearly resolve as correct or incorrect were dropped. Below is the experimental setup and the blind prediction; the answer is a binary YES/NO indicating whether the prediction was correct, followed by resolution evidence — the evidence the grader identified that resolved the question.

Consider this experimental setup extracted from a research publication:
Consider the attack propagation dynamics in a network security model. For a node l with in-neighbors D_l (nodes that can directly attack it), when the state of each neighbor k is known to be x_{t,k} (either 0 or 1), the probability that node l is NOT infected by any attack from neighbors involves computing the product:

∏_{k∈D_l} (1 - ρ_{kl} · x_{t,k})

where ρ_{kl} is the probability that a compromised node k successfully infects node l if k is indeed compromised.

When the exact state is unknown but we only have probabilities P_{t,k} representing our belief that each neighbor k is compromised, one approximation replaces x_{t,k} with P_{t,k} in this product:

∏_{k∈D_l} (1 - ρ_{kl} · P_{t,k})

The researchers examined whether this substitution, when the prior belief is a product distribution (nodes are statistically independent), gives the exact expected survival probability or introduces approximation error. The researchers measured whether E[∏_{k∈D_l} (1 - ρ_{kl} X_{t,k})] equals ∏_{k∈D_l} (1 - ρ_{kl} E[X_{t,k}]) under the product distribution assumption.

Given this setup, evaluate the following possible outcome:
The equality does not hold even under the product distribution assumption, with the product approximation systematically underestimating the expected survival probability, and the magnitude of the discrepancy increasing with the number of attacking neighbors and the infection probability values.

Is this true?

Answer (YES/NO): NO